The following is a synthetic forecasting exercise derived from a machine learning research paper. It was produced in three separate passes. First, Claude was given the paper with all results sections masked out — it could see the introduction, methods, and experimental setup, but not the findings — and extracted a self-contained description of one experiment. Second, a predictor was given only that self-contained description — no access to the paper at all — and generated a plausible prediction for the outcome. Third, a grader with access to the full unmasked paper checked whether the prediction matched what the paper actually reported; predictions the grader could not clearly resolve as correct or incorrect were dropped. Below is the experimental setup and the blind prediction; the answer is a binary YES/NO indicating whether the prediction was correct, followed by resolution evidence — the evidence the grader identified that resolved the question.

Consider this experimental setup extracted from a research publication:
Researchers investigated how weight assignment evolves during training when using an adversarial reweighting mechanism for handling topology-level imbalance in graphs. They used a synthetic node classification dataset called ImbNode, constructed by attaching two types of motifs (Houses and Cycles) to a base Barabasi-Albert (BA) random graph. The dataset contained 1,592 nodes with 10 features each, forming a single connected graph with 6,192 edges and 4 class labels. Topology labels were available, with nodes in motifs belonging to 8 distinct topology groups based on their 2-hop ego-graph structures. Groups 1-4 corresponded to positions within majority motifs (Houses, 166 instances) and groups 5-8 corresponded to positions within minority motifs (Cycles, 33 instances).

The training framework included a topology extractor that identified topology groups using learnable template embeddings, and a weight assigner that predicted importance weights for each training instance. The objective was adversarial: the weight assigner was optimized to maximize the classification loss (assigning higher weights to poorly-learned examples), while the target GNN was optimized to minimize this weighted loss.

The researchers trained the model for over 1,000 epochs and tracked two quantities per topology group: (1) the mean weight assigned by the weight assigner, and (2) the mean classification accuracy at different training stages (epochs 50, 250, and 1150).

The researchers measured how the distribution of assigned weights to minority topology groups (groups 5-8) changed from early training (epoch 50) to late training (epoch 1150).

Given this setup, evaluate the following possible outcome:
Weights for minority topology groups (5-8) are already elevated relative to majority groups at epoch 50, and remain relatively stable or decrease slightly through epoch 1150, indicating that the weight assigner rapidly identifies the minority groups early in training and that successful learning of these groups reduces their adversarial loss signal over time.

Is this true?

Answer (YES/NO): YES